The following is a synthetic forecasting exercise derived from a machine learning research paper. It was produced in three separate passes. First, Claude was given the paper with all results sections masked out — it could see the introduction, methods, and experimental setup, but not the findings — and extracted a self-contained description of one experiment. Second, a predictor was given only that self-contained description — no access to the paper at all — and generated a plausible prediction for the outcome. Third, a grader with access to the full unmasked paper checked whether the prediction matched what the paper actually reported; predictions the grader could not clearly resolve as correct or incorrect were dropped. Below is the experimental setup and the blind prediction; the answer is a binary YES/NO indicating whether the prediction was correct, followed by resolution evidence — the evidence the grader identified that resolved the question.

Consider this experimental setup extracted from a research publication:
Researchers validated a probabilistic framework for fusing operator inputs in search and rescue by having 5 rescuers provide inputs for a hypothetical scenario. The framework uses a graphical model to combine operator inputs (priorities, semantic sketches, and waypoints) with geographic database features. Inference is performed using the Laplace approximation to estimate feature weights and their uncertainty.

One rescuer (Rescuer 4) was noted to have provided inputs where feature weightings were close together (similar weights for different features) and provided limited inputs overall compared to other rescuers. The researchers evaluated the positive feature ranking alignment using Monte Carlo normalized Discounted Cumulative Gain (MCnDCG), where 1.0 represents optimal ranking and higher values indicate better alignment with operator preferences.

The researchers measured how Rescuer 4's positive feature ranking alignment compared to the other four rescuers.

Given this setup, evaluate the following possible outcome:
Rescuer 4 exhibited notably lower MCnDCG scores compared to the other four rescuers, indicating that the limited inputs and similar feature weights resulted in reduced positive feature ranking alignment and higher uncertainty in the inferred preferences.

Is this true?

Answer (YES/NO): YES